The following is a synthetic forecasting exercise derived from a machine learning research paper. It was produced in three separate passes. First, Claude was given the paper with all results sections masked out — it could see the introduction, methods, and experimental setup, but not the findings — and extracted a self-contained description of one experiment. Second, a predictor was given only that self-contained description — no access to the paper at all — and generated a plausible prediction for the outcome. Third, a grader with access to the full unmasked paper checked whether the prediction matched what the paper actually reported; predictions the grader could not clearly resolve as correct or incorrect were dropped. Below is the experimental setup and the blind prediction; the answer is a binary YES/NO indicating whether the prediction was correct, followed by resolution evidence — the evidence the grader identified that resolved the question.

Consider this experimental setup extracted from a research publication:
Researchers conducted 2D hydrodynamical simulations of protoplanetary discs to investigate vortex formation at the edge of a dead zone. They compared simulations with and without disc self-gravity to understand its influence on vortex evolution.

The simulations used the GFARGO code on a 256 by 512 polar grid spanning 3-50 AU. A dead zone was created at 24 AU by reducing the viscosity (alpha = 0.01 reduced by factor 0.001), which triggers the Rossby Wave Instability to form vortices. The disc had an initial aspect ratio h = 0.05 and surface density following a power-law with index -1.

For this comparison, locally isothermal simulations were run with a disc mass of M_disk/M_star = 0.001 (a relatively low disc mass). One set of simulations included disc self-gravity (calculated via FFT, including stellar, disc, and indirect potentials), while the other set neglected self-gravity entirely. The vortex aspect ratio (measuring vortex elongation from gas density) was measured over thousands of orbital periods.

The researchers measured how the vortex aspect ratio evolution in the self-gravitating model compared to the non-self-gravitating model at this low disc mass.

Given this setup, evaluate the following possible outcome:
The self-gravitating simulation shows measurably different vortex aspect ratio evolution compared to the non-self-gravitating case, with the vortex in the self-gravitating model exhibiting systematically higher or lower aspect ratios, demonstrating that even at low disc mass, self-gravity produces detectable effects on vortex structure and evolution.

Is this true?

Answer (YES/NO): NO